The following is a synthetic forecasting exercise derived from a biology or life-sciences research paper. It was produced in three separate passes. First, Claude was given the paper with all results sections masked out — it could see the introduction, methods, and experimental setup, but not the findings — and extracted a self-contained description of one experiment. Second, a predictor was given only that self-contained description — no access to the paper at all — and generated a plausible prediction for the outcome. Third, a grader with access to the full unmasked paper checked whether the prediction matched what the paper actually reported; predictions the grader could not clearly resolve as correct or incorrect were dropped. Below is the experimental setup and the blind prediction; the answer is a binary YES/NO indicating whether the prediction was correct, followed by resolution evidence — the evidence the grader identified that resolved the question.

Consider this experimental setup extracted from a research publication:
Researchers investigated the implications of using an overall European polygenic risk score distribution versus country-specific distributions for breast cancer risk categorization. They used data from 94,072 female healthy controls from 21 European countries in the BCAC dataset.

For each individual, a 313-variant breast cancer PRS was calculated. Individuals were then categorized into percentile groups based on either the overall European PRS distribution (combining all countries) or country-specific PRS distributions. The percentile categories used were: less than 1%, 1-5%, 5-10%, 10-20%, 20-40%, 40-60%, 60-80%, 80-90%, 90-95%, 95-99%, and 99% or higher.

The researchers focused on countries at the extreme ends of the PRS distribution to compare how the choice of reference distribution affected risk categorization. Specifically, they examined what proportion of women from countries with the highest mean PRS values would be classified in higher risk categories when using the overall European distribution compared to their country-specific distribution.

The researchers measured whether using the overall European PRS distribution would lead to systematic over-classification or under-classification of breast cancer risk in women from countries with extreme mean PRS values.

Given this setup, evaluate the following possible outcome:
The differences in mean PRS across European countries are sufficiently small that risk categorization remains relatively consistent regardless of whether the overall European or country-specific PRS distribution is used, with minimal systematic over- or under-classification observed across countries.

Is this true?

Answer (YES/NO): NO